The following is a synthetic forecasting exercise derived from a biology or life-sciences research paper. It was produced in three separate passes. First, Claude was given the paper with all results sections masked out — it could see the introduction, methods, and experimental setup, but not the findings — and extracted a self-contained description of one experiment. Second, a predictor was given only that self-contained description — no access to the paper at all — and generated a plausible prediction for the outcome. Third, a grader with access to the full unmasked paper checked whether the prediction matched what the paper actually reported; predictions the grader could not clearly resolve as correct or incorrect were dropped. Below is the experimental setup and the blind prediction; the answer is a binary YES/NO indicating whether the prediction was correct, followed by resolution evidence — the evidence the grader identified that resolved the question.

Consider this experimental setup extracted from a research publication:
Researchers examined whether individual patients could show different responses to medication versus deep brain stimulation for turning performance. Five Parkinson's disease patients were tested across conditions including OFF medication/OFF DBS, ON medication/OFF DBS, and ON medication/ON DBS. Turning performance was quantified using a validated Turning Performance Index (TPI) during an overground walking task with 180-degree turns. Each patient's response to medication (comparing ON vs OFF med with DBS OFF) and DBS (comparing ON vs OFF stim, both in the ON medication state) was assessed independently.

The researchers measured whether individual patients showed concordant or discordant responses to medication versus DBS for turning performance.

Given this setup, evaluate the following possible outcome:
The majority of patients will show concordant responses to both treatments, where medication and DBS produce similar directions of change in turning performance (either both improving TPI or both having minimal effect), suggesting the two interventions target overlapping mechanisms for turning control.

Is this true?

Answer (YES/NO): NO